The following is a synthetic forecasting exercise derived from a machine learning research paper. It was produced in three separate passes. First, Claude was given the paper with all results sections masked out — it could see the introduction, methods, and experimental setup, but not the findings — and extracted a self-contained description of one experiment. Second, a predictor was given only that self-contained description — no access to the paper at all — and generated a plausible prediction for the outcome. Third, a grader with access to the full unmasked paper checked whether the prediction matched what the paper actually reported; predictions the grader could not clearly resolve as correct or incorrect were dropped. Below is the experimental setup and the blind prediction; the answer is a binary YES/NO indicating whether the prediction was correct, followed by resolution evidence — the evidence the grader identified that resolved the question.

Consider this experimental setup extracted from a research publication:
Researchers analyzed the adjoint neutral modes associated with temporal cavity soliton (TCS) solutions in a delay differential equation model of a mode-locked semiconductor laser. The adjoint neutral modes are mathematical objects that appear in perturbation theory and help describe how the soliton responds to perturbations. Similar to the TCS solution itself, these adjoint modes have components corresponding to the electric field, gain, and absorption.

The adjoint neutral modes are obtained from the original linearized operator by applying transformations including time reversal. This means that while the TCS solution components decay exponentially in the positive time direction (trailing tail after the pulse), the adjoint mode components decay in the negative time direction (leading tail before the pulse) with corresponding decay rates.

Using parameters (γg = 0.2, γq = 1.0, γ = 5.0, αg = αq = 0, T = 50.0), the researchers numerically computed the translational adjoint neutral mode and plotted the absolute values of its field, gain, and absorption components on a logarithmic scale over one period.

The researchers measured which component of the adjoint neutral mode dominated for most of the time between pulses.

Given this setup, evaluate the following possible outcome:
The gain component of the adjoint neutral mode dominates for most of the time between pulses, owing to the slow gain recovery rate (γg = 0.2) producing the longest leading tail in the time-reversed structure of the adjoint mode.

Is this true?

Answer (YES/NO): YES